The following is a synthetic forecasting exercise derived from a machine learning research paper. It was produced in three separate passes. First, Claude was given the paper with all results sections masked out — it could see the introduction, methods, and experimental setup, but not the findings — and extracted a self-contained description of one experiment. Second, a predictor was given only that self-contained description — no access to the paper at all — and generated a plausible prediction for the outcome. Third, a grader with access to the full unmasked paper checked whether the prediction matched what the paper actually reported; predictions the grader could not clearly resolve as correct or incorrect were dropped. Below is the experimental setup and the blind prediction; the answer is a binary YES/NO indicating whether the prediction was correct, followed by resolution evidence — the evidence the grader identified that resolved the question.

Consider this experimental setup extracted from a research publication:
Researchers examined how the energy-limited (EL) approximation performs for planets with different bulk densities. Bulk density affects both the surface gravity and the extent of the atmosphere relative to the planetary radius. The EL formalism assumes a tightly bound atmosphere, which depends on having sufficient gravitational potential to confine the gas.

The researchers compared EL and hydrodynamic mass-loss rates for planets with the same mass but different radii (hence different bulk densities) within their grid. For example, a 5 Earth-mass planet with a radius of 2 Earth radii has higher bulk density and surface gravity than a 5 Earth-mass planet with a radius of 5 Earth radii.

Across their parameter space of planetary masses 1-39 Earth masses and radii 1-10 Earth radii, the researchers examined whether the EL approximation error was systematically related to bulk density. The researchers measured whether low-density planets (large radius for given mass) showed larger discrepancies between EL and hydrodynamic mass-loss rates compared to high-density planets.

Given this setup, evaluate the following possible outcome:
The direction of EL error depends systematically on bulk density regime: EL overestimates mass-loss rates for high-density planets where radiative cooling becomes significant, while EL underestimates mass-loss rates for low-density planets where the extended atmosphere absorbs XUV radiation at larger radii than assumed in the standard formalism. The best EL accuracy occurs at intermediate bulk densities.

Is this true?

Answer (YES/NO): NO